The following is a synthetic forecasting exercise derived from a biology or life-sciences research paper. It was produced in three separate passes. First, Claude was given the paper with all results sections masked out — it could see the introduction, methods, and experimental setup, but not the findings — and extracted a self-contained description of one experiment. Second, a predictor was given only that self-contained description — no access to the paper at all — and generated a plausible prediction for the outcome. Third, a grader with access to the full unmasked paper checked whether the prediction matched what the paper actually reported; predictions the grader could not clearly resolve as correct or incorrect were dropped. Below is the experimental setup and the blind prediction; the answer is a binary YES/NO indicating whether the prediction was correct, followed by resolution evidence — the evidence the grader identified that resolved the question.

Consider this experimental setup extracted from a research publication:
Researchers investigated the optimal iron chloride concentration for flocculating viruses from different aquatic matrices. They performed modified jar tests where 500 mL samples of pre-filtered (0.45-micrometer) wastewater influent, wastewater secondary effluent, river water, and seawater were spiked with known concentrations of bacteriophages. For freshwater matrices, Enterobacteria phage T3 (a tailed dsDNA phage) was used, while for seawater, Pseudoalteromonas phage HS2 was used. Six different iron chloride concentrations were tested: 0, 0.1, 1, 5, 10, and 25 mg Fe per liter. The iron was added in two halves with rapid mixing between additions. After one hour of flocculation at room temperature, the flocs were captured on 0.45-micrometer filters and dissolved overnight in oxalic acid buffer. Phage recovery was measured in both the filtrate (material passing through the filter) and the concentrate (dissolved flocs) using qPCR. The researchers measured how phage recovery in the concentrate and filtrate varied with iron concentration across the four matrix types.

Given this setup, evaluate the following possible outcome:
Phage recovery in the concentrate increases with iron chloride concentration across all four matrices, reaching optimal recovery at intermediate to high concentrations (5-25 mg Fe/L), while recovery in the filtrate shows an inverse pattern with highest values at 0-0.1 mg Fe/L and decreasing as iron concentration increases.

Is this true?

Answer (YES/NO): YES